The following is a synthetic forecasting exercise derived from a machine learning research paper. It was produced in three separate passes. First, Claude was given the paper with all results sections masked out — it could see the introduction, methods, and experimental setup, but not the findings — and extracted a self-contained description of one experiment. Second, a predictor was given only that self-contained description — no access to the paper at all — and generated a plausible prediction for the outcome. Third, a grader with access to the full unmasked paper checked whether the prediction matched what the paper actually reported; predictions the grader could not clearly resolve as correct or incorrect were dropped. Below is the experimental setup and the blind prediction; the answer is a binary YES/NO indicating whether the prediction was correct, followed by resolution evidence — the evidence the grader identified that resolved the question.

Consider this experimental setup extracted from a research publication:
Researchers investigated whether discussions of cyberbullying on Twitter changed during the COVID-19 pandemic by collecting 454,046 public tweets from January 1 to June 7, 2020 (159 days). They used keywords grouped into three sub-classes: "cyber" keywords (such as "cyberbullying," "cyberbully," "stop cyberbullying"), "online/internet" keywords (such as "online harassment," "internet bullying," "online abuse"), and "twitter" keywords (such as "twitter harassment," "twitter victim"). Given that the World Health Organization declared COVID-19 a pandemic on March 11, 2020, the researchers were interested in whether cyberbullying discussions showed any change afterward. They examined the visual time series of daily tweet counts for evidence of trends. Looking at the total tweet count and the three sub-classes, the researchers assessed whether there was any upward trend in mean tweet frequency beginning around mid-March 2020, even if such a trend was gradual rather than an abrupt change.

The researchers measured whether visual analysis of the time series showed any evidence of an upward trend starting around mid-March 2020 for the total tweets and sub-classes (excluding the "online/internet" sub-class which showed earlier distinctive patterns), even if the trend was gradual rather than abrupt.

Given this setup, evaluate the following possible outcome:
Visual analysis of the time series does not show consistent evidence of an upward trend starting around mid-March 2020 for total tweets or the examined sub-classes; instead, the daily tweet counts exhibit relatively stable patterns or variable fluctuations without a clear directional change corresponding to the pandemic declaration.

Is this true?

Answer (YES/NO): NO